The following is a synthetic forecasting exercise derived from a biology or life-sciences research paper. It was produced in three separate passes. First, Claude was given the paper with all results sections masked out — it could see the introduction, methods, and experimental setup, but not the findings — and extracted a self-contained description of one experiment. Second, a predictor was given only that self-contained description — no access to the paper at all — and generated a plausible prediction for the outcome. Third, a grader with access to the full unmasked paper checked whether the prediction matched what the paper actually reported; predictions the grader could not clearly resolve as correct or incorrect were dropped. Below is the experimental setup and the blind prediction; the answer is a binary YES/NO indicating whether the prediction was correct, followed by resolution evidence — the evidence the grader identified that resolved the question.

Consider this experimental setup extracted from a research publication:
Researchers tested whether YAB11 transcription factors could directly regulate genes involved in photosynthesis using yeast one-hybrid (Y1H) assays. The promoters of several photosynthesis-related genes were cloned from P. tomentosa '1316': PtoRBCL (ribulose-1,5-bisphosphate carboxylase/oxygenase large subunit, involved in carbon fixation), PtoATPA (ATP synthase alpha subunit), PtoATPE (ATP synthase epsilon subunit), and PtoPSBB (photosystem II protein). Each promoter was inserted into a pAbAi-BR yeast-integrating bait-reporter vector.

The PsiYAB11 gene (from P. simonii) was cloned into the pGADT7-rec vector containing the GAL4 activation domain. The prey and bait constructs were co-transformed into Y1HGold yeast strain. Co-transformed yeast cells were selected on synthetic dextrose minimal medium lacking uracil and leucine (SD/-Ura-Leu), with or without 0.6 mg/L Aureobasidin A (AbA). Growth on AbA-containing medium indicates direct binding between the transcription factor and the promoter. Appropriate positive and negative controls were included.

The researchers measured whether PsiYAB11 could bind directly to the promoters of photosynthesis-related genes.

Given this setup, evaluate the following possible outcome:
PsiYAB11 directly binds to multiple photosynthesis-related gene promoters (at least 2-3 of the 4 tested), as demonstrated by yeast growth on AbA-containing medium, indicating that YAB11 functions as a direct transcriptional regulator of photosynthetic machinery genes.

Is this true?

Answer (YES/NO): YES